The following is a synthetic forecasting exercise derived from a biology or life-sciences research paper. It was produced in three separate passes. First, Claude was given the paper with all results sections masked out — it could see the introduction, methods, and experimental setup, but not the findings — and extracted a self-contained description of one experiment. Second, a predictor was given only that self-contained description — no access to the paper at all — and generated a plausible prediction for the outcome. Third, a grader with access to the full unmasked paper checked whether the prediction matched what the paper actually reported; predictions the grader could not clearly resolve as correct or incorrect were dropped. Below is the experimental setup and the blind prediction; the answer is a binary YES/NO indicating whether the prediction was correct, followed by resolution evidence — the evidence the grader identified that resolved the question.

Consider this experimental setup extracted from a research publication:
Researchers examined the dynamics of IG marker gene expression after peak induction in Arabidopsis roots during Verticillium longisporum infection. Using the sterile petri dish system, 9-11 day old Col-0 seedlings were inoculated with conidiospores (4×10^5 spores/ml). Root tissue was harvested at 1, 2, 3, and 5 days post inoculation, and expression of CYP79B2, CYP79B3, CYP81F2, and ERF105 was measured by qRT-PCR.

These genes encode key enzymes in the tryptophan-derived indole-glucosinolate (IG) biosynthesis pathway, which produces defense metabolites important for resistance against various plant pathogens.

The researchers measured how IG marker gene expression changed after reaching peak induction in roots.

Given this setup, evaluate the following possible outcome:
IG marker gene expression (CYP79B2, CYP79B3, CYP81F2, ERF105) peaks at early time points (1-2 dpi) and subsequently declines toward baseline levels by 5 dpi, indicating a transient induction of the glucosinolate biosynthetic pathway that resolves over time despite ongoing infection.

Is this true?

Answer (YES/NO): NO